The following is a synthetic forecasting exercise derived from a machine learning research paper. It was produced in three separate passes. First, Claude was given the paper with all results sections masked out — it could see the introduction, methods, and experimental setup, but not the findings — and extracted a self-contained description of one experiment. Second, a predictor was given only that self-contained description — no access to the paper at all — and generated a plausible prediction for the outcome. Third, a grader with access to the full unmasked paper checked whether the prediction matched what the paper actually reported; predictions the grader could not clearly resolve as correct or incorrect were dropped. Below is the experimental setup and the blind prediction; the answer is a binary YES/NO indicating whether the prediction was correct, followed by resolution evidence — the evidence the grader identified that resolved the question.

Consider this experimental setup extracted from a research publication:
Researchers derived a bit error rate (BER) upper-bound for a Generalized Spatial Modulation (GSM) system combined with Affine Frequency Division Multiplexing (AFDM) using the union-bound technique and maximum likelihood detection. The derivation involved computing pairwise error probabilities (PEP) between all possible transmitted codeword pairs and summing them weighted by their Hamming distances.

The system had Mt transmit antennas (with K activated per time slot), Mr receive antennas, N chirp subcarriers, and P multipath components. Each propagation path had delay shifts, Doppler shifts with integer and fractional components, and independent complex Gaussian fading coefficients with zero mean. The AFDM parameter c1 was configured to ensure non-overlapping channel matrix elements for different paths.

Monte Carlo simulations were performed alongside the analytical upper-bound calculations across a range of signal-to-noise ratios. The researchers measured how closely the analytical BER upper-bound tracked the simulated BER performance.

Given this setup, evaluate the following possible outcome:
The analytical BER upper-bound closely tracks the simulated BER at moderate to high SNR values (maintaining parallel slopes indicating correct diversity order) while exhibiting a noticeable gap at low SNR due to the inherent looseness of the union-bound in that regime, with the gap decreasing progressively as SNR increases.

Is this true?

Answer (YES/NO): YES